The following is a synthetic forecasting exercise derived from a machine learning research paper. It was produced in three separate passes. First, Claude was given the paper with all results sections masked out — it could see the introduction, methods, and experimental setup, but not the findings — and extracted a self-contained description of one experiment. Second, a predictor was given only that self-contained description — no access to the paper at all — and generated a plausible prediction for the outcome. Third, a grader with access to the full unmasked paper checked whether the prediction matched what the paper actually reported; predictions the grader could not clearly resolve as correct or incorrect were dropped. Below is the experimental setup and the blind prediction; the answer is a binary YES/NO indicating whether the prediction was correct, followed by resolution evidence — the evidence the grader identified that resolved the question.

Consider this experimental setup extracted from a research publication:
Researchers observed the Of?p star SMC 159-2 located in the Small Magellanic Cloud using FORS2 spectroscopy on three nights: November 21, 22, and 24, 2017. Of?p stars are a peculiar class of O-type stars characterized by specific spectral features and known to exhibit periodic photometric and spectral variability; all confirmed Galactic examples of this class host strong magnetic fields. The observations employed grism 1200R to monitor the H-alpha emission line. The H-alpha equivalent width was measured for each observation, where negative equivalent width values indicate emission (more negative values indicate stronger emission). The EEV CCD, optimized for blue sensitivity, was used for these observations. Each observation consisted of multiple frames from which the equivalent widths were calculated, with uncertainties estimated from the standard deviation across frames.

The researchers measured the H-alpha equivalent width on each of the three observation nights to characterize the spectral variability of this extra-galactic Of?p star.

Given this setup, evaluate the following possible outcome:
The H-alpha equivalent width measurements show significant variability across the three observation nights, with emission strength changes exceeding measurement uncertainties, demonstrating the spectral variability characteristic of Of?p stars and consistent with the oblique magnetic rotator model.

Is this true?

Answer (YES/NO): YES